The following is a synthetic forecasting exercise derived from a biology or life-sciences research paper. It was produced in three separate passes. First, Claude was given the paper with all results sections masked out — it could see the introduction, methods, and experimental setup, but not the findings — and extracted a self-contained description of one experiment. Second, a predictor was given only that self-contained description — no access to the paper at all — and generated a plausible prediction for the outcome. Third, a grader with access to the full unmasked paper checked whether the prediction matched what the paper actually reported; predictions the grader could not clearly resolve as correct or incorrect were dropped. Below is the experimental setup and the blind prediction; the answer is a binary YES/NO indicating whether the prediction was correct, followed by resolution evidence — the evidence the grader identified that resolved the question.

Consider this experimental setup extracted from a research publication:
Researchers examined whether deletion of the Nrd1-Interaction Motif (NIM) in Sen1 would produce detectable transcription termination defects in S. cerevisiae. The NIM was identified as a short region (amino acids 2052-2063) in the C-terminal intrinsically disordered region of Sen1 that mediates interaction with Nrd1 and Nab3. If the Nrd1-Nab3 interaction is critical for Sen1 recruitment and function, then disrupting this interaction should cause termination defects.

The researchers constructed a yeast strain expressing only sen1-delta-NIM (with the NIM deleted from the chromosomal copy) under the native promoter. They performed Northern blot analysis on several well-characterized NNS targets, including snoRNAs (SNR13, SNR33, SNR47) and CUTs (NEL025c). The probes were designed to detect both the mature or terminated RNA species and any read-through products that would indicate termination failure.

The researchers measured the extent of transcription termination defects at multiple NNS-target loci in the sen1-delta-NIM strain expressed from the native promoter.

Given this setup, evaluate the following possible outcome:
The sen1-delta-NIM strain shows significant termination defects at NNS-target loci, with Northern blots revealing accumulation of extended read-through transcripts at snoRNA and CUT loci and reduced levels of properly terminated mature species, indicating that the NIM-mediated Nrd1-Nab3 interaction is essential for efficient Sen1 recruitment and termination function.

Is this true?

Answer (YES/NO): NO